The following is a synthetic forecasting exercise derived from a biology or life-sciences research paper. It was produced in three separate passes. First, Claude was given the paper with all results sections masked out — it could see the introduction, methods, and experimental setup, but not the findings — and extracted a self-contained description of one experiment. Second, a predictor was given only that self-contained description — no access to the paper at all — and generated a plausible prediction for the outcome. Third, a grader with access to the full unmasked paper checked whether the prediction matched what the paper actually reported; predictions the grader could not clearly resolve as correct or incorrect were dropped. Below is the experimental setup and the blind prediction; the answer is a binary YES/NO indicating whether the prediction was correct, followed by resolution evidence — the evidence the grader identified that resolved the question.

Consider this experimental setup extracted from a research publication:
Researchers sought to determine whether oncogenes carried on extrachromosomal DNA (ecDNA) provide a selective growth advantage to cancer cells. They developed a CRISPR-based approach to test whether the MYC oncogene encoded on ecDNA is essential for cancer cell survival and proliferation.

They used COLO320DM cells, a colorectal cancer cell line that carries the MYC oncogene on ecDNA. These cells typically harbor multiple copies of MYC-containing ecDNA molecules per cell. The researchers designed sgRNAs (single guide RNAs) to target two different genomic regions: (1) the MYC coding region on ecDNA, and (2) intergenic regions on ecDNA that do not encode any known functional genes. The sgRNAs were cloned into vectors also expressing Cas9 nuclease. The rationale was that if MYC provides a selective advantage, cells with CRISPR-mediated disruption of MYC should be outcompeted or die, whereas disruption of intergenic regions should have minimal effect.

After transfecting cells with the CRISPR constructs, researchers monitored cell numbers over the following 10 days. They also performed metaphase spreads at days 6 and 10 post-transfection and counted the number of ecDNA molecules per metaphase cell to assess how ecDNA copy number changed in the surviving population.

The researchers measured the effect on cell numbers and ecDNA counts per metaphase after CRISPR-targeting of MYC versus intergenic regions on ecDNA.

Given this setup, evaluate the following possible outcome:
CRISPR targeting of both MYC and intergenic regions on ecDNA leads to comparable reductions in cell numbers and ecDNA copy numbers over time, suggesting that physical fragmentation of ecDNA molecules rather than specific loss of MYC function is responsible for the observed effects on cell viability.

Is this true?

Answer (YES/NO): NO